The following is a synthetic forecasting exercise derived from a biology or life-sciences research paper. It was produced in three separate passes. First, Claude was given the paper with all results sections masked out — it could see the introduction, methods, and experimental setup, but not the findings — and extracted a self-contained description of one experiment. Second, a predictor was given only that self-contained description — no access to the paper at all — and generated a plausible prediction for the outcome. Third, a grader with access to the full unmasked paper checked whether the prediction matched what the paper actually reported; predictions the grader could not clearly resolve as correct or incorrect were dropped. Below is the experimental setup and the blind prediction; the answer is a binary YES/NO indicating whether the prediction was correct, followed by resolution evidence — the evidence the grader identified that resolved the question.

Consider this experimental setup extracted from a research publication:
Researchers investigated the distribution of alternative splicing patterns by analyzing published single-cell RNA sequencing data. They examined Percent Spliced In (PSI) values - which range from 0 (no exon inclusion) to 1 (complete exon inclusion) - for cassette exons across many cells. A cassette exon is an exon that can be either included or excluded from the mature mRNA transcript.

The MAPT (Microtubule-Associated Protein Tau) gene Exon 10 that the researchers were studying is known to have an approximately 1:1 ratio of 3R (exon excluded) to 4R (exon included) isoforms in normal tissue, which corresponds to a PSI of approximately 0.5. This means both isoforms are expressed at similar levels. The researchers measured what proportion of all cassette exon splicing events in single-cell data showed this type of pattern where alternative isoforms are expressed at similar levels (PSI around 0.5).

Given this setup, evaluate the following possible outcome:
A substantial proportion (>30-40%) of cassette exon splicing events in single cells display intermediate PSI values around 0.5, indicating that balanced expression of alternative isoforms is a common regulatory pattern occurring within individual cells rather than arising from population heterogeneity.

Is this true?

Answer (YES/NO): NO